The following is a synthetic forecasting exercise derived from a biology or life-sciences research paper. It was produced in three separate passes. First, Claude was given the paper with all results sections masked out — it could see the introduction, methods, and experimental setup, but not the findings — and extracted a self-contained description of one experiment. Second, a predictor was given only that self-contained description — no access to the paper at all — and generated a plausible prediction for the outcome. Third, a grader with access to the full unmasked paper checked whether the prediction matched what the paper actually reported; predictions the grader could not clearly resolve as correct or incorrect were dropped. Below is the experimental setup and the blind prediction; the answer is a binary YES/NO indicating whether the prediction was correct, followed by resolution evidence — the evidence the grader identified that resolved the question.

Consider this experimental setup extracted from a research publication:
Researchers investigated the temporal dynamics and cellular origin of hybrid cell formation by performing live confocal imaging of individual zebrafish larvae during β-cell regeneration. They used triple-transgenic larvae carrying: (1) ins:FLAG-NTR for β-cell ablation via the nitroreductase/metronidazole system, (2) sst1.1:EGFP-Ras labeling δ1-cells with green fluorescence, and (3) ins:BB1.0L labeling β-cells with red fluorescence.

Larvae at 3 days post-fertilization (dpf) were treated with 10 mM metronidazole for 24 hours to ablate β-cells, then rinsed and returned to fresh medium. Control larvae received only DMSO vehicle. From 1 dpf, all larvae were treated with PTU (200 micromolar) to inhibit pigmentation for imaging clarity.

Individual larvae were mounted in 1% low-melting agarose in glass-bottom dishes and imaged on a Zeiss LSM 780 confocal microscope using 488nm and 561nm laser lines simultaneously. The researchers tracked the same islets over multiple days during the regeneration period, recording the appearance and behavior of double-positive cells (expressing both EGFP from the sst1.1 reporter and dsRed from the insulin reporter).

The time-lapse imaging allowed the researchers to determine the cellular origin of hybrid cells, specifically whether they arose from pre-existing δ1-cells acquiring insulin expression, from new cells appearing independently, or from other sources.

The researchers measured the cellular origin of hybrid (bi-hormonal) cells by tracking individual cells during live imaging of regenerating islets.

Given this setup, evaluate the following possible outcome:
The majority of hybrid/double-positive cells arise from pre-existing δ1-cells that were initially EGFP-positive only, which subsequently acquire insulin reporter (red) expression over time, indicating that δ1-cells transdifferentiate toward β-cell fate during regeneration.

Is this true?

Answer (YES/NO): YES